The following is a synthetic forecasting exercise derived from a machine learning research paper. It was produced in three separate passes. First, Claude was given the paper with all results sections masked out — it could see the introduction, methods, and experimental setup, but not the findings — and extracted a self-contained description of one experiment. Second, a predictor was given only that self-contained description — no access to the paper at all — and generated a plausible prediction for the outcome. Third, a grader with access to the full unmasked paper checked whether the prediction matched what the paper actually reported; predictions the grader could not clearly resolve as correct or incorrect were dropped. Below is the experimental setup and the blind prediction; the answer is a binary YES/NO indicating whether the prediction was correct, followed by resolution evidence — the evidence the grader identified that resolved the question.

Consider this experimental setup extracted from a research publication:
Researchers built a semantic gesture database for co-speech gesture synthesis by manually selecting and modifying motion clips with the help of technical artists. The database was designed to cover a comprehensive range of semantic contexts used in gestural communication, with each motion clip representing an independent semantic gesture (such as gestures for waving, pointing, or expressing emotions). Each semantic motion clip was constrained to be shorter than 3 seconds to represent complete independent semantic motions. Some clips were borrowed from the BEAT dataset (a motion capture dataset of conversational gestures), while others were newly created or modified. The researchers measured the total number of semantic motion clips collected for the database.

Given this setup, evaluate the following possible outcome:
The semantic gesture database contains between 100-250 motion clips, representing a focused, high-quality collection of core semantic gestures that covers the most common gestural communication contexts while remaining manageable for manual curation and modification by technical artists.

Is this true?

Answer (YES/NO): NO